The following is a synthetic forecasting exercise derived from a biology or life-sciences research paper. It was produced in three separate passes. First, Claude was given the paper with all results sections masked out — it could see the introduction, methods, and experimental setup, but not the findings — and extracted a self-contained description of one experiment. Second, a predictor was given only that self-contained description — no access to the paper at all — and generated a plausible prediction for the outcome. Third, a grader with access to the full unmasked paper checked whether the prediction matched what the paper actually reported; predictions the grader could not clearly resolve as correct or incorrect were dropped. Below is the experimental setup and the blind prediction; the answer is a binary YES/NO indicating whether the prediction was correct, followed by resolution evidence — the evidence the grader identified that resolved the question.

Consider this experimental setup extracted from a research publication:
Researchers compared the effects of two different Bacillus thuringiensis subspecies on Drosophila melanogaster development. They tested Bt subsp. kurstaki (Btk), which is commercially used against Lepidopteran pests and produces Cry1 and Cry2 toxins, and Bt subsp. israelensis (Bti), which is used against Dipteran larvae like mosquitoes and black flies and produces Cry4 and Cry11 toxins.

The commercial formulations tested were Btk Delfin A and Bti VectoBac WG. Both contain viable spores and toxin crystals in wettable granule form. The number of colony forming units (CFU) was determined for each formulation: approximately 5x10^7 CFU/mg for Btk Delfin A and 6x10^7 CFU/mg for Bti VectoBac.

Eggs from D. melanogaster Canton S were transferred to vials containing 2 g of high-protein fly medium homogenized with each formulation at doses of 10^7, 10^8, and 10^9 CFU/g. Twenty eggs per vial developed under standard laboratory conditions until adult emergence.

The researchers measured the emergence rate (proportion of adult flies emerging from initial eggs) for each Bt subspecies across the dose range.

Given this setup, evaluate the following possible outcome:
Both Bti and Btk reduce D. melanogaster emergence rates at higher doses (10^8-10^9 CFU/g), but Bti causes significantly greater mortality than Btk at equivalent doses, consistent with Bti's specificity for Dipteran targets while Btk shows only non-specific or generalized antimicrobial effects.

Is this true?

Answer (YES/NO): NO